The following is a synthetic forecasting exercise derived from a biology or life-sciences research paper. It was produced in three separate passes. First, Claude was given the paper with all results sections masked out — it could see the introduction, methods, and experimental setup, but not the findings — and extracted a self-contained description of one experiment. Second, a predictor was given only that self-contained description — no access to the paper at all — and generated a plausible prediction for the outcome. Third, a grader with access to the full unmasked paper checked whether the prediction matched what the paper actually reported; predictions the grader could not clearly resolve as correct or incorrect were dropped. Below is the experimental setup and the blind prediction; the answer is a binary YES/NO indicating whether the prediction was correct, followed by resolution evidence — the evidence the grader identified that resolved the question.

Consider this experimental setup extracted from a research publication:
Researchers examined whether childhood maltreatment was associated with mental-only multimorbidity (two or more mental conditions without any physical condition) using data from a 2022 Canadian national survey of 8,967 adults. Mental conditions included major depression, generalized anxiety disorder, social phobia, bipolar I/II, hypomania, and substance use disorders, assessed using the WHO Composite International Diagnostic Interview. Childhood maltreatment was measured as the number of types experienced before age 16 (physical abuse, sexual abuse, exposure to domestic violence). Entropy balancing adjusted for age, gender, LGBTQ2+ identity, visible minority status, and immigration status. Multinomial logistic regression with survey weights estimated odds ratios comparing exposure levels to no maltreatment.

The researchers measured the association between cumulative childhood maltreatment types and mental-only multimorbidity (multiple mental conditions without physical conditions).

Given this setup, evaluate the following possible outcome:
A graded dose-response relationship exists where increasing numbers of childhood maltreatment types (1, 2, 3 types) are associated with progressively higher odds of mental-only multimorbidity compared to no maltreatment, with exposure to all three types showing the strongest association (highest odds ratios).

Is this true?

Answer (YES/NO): YES